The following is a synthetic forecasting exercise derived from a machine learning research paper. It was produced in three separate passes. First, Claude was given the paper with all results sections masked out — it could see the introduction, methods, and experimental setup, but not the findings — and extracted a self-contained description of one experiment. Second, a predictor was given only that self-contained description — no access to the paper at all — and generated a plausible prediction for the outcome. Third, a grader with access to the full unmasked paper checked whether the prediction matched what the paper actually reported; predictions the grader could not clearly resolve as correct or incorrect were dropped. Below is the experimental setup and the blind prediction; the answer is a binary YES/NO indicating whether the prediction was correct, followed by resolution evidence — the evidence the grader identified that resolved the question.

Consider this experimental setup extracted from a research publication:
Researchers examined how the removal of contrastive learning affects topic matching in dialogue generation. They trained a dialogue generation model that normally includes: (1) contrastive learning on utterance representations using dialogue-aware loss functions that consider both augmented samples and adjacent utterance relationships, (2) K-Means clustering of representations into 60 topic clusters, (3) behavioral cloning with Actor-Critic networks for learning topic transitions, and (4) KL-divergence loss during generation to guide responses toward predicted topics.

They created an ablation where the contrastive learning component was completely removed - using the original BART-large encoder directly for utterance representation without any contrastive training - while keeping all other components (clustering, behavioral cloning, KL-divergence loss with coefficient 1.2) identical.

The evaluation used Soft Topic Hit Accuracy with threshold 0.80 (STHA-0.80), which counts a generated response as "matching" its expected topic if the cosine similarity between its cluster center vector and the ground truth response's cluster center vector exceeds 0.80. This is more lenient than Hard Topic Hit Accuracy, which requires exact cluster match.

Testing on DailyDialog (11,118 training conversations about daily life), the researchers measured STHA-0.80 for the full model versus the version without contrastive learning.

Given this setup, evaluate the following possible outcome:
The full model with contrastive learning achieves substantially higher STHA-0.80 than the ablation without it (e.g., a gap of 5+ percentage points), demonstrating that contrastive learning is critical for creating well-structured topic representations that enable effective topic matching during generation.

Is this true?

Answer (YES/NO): YES